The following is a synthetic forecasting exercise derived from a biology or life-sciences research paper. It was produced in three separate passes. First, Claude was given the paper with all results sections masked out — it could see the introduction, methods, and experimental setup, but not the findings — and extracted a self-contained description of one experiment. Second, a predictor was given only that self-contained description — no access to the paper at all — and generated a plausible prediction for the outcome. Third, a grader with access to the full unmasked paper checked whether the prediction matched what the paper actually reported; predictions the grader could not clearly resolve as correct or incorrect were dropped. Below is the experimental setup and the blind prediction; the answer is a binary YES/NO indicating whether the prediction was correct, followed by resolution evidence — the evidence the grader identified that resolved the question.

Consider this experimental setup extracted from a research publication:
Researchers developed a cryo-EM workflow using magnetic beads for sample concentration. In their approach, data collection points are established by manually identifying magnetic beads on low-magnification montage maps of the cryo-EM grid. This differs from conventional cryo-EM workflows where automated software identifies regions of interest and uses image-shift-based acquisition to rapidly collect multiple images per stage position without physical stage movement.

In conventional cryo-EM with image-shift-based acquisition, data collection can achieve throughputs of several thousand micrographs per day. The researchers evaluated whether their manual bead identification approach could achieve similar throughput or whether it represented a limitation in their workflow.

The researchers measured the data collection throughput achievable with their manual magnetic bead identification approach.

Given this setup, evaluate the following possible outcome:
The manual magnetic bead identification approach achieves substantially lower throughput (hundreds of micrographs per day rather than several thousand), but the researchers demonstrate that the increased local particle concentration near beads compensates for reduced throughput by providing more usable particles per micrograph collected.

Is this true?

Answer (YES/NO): NO